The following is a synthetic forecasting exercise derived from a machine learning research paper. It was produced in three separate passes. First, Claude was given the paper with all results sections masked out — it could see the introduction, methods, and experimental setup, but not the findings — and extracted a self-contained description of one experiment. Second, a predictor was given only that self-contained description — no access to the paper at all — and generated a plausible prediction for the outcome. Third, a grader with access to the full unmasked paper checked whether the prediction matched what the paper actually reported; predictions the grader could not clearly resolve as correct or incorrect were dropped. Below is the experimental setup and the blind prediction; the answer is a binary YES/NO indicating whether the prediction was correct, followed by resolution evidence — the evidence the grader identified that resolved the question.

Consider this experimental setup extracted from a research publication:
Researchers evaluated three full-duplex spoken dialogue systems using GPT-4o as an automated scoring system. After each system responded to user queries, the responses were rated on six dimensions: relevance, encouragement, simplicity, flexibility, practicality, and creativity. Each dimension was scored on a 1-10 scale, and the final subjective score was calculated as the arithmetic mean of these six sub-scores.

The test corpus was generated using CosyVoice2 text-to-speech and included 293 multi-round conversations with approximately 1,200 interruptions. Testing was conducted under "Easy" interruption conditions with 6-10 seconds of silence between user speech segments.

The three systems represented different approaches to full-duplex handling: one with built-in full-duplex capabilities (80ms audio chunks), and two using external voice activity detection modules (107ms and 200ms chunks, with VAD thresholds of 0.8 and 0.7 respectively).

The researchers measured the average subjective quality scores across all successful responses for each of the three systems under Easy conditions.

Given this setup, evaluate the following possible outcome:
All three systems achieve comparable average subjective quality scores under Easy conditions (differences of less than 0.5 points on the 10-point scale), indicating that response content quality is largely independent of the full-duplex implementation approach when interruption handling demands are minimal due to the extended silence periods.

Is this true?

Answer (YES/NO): NO